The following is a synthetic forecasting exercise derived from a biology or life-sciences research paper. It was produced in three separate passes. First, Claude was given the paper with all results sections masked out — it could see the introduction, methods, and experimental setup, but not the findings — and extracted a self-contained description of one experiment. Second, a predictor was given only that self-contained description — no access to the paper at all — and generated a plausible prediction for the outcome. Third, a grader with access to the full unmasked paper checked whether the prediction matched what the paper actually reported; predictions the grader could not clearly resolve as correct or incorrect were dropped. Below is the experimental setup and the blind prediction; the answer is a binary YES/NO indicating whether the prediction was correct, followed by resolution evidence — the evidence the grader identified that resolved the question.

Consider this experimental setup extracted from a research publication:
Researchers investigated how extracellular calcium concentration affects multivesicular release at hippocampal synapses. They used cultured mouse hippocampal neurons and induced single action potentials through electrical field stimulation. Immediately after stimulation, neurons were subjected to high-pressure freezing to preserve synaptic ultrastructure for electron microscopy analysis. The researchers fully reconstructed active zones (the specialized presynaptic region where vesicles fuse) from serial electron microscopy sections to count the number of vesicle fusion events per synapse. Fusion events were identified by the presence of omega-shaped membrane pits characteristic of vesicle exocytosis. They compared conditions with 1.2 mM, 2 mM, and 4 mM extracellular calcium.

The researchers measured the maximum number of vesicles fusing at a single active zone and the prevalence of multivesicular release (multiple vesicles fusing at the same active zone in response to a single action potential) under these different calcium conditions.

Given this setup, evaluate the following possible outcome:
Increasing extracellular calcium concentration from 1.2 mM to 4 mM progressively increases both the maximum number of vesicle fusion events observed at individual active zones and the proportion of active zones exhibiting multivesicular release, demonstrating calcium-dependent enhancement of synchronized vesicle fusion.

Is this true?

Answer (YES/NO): YES